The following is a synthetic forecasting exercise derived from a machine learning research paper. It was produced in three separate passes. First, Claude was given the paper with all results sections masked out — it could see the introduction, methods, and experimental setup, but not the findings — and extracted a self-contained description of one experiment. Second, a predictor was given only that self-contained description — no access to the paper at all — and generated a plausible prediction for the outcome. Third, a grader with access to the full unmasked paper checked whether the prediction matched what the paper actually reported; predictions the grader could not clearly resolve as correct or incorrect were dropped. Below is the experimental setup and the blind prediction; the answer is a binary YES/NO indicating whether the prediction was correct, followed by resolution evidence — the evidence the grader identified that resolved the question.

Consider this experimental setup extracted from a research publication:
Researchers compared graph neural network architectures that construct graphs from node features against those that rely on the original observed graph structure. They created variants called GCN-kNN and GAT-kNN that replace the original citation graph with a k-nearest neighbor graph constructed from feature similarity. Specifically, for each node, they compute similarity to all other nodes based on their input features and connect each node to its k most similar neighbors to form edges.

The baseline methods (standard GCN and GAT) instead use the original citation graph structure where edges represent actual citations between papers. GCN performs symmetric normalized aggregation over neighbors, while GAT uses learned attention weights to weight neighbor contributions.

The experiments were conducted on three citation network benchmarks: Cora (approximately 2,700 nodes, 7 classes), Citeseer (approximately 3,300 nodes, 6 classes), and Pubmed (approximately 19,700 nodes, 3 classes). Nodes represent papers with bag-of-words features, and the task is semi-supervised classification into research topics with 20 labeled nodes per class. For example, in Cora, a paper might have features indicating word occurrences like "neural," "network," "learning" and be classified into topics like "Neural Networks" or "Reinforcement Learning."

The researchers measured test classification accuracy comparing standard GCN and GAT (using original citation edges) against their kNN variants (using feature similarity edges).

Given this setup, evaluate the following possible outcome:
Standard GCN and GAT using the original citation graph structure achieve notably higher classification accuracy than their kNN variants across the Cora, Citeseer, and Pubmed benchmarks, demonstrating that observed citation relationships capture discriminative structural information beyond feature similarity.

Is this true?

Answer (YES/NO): YES